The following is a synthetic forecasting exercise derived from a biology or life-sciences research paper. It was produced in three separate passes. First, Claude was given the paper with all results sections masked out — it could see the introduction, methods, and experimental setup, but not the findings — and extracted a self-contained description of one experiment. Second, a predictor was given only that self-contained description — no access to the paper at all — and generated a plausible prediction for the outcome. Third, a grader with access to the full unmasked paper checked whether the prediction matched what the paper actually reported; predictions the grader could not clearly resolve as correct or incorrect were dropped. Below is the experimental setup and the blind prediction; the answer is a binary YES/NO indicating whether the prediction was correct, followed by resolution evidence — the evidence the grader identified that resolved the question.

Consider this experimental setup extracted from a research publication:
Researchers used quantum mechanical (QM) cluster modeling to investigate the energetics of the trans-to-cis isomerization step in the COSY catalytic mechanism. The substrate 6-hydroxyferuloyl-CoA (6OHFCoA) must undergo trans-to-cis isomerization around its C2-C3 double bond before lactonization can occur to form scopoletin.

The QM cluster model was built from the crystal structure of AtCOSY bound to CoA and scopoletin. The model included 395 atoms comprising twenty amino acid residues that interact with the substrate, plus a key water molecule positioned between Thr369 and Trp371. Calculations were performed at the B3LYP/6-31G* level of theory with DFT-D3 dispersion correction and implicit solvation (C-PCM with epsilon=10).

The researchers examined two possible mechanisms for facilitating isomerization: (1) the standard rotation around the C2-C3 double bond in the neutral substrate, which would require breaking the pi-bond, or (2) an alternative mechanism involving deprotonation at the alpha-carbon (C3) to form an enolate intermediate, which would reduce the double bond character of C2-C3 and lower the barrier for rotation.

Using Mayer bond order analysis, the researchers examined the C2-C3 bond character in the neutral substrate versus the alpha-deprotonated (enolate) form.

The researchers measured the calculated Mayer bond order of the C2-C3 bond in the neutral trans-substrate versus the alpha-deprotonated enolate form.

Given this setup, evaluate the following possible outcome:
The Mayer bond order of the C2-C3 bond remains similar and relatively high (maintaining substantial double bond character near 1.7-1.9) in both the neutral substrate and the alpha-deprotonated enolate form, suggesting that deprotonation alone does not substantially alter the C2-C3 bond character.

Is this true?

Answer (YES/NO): NO